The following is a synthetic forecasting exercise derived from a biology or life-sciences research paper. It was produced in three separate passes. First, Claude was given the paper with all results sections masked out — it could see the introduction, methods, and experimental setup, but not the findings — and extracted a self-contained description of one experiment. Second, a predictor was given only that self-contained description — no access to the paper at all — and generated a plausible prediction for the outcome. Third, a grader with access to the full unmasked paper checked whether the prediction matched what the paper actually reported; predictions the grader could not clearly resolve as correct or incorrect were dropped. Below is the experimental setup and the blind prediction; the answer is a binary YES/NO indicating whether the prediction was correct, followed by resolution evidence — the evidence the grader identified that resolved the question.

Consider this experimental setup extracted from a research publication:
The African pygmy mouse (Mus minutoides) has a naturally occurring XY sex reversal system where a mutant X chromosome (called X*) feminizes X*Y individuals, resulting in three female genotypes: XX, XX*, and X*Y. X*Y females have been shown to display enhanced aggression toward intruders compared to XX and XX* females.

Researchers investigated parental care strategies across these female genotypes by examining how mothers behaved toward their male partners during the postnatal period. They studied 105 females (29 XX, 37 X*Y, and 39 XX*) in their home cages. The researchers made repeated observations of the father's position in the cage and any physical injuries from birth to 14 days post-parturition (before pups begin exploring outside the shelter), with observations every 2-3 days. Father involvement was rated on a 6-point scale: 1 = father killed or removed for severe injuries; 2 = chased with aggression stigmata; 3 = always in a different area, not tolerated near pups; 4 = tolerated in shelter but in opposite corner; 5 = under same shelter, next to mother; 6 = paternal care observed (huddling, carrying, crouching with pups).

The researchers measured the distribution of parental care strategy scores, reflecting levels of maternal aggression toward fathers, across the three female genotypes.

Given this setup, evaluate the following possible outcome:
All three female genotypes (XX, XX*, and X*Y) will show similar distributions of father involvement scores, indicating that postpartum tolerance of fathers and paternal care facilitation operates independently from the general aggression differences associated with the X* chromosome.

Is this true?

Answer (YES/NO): NO